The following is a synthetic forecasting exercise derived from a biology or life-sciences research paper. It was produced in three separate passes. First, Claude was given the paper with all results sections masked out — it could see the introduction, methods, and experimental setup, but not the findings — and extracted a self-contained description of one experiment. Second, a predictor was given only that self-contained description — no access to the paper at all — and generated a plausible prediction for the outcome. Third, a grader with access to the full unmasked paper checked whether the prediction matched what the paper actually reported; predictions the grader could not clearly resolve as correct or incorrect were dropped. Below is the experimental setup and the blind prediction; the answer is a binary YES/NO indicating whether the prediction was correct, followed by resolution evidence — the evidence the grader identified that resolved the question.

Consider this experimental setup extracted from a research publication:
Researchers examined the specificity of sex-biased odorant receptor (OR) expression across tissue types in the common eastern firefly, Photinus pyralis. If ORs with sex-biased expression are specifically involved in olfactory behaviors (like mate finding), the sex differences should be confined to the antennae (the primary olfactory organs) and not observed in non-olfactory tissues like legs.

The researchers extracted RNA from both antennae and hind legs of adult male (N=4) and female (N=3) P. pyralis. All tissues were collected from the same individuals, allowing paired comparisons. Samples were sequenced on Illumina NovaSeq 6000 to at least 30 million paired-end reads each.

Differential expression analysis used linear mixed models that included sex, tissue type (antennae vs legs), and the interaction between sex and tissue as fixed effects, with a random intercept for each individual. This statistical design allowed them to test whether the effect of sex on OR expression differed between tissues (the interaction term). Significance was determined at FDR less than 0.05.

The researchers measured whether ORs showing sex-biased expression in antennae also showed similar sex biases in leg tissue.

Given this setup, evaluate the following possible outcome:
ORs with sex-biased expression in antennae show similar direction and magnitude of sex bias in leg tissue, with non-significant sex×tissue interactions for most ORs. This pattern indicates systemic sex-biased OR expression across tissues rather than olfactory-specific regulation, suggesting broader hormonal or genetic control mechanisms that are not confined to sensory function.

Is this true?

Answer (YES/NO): NO